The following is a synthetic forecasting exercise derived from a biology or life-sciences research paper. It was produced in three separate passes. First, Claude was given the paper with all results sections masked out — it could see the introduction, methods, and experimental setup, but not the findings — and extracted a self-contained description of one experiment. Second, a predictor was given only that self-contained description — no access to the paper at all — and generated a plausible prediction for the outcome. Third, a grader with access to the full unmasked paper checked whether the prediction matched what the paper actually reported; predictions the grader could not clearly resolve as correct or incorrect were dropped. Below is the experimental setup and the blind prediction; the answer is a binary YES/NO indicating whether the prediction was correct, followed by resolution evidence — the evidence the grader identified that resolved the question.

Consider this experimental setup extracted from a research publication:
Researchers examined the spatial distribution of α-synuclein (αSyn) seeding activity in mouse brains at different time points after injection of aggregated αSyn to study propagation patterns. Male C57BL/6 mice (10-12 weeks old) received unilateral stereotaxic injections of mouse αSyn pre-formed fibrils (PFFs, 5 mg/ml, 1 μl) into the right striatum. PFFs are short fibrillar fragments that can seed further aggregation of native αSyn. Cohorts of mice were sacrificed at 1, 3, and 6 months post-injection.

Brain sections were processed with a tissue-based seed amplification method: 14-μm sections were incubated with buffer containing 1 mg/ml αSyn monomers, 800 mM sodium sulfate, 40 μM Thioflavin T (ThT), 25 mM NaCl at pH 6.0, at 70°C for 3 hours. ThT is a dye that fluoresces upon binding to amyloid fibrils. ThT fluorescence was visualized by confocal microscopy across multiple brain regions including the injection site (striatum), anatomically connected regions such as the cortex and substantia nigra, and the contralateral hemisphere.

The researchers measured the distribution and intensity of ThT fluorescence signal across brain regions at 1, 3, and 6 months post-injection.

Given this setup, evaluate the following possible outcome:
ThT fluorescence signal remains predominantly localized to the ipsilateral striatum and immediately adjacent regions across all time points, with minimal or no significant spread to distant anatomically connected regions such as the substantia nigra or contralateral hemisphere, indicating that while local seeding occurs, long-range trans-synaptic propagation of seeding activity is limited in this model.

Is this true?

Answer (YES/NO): NO